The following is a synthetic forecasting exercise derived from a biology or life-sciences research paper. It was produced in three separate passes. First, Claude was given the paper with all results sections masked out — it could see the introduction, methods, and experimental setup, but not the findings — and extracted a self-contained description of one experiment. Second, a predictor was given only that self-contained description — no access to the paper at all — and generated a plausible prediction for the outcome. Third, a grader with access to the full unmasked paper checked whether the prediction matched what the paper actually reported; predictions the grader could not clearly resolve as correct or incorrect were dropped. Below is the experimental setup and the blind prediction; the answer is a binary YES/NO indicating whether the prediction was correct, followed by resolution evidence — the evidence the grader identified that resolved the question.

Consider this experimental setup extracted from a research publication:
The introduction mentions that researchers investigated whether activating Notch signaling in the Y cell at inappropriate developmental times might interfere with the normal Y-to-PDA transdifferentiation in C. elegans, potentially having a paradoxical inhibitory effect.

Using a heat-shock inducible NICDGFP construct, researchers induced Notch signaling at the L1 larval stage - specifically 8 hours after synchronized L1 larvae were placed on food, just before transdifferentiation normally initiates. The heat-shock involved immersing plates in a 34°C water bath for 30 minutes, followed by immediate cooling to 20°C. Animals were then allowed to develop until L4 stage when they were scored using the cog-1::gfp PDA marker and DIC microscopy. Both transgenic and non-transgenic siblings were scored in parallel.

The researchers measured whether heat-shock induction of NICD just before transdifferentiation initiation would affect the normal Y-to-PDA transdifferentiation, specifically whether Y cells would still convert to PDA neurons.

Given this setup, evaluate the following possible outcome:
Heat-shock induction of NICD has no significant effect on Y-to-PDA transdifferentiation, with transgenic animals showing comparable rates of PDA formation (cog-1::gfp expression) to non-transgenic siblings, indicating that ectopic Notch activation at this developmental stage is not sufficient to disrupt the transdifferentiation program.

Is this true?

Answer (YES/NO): NO